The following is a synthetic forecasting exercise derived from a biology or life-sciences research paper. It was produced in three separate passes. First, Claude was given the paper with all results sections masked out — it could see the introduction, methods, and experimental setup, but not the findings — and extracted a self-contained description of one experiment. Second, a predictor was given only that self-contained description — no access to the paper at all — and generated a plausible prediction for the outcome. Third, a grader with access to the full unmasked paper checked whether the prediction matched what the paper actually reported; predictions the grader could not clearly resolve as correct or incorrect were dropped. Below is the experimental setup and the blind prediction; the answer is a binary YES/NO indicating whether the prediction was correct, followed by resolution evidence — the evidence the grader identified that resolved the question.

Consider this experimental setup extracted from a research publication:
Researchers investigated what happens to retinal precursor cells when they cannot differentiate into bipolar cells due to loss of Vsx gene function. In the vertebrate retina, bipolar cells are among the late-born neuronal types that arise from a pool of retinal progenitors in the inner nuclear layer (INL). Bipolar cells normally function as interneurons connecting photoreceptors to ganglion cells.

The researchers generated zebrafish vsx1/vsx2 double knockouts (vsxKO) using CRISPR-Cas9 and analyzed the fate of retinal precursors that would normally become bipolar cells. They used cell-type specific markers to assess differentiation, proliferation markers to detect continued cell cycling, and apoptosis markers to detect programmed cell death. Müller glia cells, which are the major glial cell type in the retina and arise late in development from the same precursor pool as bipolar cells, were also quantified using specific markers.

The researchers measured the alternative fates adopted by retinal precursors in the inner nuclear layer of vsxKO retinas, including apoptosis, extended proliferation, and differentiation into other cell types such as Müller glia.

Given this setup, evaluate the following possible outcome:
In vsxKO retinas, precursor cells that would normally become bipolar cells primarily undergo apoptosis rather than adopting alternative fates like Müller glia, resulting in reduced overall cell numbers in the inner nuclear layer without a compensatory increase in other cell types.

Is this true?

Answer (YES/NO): NO